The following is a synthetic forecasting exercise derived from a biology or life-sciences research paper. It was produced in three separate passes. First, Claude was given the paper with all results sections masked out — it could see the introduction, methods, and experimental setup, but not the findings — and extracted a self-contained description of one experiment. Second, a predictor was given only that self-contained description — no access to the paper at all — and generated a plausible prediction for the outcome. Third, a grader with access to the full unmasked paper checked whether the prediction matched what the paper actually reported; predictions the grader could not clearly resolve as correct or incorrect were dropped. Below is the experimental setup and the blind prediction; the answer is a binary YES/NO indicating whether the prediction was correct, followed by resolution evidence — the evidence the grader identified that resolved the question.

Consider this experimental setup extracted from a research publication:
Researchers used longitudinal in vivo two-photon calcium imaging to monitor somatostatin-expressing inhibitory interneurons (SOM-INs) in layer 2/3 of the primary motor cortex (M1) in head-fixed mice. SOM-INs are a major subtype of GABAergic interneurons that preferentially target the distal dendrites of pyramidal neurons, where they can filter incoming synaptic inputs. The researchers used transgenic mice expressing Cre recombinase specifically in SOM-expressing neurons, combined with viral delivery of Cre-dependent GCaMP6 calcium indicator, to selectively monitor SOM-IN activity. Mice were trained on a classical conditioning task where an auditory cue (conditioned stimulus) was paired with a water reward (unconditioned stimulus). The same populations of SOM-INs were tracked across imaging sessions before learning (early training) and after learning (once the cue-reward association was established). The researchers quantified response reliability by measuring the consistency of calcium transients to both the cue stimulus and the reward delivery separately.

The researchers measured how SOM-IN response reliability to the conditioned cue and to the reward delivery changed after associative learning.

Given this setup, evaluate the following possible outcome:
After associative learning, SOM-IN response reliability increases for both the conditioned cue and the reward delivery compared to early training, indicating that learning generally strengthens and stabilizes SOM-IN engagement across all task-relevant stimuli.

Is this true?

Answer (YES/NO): YES